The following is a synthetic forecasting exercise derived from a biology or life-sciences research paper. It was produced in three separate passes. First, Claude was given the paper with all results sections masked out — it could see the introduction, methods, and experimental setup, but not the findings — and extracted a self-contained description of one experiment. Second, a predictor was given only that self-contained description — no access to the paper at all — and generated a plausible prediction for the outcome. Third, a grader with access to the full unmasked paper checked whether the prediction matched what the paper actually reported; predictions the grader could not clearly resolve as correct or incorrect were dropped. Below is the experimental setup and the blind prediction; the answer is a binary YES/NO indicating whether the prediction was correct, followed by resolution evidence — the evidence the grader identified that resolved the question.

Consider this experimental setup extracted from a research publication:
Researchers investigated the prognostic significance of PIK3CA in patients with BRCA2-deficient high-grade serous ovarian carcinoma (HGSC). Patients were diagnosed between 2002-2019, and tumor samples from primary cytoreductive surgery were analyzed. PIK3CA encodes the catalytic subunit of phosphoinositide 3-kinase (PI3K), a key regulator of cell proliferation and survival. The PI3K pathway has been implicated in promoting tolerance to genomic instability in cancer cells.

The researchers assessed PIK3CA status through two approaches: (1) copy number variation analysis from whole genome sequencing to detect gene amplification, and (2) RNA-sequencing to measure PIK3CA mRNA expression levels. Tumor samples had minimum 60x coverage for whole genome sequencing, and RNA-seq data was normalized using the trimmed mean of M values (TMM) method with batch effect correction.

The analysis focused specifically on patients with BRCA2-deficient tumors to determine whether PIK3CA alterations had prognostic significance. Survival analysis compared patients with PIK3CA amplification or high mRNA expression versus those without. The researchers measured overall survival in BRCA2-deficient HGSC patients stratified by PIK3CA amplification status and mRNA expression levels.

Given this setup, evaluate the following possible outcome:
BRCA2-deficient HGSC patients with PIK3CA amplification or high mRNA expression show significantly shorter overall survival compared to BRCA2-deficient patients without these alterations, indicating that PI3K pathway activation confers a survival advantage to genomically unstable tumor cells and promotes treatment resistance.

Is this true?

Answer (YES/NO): YES